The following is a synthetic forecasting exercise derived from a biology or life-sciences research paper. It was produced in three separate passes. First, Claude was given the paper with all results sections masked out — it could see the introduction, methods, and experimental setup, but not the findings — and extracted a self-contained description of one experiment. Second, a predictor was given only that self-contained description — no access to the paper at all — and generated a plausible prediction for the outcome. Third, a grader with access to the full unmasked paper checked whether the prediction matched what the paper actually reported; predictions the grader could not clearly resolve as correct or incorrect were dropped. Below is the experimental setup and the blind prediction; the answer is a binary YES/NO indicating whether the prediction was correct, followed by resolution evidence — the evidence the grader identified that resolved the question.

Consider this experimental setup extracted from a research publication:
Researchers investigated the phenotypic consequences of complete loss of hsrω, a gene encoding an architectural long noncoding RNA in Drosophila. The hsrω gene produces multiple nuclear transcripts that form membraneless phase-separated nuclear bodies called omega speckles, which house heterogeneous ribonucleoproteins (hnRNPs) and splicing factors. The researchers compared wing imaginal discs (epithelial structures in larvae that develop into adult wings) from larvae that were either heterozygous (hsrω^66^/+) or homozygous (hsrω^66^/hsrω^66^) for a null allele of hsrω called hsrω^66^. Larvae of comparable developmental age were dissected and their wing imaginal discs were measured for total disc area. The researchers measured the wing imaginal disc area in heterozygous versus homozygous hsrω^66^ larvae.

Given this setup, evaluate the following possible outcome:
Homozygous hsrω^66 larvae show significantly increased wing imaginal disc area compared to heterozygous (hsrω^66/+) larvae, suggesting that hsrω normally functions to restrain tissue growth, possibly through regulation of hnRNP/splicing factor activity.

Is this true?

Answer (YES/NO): NO